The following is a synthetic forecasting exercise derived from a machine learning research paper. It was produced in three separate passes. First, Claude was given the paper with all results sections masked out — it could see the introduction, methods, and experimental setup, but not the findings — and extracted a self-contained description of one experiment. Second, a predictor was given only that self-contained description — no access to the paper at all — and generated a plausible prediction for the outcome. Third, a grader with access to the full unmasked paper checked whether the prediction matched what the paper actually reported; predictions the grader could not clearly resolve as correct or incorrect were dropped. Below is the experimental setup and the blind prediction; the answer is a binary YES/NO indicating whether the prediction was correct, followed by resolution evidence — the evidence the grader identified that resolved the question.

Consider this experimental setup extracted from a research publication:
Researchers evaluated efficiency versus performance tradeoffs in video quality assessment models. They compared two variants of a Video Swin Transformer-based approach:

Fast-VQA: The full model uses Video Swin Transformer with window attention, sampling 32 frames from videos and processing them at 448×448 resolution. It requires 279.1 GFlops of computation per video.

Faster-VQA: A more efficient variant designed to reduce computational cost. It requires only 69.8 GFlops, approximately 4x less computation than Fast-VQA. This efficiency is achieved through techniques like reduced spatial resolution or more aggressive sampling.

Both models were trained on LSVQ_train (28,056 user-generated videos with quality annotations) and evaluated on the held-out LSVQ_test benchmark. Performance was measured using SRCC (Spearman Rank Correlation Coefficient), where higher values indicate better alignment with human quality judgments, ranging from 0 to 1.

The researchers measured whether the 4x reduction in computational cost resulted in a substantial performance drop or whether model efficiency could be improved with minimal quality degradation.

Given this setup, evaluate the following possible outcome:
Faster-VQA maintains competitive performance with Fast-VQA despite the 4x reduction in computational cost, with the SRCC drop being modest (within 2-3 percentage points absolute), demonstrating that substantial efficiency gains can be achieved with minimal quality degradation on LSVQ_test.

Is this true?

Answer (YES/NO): YES